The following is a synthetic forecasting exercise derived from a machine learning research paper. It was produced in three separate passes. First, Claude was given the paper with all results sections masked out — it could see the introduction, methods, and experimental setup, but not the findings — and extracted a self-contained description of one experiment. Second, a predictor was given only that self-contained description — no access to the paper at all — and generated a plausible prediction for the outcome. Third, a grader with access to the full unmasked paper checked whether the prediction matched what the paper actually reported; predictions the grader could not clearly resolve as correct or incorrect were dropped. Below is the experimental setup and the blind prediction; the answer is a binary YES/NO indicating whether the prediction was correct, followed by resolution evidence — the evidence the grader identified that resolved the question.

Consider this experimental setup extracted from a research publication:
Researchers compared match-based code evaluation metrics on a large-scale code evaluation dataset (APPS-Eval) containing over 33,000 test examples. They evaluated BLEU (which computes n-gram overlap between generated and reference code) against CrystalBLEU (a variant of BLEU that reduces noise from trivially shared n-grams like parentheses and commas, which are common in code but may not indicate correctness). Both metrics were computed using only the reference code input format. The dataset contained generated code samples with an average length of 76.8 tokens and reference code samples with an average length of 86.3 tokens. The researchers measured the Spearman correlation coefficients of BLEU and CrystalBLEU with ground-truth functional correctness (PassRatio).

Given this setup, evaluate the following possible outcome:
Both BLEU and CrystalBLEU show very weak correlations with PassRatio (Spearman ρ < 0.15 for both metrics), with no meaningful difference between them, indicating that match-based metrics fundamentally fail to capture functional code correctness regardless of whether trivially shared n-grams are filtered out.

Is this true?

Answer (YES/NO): NO